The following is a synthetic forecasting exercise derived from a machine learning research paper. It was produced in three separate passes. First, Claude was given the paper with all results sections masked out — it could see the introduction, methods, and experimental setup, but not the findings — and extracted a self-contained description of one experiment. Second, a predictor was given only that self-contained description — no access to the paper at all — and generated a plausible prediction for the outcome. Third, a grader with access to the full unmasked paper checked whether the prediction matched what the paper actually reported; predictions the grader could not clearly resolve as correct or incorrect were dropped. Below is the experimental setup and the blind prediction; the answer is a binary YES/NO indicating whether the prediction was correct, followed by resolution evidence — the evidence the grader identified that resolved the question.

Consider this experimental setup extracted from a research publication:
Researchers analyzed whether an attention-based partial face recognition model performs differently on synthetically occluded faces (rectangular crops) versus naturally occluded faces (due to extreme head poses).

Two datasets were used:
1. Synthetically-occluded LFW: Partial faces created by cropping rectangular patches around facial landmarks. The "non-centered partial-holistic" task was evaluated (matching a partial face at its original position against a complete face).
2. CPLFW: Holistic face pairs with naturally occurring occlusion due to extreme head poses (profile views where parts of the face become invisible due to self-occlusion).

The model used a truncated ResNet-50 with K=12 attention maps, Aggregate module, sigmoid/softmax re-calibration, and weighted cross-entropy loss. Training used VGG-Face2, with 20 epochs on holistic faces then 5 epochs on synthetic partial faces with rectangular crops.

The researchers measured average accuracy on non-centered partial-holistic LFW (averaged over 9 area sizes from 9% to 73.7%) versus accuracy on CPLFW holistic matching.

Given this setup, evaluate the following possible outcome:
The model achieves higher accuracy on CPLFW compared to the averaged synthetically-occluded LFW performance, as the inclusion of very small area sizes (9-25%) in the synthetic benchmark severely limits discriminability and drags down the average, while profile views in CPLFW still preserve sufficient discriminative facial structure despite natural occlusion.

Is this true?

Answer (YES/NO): NO